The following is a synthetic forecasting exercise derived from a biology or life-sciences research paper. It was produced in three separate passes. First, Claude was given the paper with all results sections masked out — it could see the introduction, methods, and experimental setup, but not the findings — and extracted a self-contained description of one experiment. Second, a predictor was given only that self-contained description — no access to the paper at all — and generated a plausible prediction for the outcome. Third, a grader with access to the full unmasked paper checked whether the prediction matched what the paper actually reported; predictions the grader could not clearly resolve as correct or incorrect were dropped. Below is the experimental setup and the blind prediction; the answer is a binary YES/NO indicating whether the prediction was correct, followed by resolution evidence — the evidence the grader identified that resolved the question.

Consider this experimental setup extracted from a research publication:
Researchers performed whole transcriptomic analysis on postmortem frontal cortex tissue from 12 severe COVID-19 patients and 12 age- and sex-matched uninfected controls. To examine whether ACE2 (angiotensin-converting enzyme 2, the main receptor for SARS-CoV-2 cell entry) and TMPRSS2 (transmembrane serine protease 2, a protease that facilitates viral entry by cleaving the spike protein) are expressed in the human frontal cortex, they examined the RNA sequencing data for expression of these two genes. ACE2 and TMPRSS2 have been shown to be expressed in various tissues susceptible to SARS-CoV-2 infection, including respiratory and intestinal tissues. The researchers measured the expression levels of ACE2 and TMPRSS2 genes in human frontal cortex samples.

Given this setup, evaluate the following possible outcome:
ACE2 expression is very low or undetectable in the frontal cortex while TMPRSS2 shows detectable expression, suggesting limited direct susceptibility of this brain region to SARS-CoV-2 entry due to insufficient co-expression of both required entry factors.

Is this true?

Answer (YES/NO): NO